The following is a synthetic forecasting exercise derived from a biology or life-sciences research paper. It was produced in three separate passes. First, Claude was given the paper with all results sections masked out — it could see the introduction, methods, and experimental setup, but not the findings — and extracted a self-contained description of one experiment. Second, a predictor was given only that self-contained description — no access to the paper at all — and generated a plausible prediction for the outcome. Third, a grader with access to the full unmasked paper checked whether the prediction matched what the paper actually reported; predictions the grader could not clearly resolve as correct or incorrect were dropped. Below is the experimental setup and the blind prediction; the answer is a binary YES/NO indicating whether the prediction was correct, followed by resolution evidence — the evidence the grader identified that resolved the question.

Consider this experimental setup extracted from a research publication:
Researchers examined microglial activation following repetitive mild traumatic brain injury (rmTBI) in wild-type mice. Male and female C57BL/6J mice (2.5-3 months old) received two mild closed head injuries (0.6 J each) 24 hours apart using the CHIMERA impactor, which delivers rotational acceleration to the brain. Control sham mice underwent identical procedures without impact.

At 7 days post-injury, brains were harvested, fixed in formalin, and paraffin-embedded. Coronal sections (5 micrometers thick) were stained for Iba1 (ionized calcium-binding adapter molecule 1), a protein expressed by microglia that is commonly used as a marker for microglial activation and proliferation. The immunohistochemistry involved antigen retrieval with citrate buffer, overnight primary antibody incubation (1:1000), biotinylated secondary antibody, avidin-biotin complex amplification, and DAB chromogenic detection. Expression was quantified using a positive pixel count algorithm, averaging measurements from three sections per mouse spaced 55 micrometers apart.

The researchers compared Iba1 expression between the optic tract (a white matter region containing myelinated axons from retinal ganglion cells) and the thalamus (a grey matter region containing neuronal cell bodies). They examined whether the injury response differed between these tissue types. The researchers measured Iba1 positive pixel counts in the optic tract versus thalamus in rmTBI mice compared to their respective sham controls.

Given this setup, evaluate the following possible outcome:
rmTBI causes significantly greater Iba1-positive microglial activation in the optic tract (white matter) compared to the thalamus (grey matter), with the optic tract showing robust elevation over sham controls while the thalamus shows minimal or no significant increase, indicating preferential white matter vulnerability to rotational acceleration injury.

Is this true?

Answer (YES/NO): YES